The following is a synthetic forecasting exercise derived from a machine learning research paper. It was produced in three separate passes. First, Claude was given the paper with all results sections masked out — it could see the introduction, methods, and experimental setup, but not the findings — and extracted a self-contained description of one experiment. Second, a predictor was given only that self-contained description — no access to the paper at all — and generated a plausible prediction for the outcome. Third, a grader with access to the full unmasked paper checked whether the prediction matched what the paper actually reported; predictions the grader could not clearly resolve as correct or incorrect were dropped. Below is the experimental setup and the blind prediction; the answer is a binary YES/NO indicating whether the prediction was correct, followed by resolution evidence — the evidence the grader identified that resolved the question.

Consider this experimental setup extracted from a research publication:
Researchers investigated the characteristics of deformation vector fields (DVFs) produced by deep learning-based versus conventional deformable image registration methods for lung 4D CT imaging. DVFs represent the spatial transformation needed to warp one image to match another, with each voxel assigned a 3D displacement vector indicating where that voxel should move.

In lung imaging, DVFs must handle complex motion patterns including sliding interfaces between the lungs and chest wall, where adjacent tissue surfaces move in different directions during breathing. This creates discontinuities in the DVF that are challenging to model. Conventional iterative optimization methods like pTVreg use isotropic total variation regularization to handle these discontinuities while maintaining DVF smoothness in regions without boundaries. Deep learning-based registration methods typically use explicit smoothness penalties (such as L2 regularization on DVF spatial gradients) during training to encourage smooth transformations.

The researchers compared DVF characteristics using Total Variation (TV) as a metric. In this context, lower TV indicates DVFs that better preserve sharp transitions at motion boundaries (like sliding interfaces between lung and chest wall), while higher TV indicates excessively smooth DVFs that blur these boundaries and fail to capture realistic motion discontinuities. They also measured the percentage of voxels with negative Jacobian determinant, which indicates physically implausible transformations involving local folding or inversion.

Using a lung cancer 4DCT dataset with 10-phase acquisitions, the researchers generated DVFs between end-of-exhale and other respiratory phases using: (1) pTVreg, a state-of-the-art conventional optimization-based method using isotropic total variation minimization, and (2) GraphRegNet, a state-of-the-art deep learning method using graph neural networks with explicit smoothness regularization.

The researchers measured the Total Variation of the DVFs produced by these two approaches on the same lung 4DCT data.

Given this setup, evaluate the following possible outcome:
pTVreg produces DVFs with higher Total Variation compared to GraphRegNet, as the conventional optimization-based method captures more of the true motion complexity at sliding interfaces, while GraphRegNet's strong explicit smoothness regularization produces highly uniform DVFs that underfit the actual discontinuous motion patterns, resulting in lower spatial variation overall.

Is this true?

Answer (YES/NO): NO